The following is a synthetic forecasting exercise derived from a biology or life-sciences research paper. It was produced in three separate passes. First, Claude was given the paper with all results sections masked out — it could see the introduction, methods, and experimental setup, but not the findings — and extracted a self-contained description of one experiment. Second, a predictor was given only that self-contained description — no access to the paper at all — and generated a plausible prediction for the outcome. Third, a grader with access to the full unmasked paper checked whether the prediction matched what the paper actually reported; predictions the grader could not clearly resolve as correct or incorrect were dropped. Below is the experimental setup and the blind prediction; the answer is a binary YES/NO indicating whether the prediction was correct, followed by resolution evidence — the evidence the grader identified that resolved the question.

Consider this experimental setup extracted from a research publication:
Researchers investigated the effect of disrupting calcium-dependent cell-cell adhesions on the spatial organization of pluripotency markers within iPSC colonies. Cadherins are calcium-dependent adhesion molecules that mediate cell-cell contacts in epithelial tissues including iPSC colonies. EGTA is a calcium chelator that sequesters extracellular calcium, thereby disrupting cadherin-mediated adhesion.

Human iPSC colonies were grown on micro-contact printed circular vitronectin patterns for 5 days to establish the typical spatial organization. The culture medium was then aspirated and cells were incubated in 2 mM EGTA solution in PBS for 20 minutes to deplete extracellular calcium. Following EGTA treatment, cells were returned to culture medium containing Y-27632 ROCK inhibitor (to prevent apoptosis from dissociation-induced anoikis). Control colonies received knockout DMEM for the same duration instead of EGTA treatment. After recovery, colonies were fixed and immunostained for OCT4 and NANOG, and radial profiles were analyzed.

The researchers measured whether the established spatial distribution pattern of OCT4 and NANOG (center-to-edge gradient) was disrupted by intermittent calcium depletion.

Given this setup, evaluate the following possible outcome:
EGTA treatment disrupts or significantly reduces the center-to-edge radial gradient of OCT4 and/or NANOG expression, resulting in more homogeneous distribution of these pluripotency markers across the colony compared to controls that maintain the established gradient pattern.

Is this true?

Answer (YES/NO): YES